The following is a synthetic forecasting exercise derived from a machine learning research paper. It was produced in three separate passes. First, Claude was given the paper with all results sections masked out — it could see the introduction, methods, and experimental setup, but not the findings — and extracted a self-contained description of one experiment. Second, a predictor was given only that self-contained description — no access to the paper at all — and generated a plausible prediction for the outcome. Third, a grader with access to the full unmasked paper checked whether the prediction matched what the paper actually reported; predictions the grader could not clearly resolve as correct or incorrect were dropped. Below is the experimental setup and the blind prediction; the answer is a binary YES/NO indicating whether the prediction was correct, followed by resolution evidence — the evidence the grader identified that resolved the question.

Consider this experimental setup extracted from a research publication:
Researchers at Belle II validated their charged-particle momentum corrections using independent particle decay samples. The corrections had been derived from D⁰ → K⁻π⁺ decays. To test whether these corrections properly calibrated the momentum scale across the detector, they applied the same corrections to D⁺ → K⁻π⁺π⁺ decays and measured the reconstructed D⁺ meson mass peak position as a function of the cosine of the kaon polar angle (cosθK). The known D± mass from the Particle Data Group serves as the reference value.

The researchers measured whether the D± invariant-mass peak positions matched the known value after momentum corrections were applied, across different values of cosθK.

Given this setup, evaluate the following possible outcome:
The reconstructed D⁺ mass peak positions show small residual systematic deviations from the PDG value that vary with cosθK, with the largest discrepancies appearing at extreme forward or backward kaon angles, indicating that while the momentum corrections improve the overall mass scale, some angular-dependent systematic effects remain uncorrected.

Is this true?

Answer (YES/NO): NO